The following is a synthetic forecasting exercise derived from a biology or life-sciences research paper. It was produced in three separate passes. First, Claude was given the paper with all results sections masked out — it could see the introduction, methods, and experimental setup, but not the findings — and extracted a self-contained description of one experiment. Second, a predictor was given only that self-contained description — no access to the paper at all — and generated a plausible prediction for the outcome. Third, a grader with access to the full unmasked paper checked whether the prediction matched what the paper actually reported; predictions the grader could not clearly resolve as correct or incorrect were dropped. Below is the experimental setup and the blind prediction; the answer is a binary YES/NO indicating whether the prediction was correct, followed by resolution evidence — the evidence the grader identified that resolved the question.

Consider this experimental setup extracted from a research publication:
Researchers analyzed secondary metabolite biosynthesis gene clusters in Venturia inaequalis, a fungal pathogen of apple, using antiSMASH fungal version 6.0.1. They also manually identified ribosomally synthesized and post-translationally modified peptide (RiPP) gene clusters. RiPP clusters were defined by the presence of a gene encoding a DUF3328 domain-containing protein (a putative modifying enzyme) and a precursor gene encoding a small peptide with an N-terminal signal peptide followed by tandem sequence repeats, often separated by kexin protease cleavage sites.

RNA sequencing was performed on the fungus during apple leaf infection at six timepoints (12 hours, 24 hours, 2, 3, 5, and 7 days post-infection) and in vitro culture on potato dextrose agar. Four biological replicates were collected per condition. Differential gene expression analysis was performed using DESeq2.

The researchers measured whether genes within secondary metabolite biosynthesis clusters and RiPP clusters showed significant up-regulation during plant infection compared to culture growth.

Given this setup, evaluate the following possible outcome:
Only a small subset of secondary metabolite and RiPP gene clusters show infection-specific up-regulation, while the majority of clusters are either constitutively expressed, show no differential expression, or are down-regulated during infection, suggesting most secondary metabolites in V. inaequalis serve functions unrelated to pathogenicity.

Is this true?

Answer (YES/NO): NO